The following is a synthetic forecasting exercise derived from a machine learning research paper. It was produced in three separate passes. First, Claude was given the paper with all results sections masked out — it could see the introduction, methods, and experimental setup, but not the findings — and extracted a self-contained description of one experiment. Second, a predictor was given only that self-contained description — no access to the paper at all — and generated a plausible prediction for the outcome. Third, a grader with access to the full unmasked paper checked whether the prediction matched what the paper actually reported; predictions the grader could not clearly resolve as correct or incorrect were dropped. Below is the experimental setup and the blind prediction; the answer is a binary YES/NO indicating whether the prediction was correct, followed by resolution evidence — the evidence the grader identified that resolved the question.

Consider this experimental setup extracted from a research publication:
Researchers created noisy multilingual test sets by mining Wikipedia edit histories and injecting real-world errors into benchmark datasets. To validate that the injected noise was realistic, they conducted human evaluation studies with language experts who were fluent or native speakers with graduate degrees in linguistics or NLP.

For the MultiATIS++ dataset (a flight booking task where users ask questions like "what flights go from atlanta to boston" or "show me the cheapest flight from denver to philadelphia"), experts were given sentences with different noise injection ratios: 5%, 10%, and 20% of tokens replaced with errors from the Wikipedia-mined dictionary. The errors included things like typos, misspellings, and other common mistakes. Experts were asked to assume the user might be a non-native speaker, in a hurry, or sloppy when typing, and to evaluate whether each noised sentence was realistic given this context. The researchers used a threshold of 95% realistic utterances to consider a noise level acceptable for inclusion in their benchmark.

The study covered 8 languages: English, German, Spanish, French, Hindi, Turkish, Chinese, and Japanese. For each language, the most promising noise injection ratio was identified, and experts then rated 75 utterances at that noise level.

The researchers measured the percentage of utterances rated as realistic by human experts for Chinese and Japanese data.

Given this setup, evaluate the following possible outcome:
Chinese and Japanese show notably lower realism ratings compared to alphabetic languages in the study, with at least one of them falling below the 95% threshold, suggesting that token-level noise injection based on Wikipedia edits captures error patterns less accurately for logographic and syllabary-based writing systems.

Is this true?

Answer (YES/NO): YES